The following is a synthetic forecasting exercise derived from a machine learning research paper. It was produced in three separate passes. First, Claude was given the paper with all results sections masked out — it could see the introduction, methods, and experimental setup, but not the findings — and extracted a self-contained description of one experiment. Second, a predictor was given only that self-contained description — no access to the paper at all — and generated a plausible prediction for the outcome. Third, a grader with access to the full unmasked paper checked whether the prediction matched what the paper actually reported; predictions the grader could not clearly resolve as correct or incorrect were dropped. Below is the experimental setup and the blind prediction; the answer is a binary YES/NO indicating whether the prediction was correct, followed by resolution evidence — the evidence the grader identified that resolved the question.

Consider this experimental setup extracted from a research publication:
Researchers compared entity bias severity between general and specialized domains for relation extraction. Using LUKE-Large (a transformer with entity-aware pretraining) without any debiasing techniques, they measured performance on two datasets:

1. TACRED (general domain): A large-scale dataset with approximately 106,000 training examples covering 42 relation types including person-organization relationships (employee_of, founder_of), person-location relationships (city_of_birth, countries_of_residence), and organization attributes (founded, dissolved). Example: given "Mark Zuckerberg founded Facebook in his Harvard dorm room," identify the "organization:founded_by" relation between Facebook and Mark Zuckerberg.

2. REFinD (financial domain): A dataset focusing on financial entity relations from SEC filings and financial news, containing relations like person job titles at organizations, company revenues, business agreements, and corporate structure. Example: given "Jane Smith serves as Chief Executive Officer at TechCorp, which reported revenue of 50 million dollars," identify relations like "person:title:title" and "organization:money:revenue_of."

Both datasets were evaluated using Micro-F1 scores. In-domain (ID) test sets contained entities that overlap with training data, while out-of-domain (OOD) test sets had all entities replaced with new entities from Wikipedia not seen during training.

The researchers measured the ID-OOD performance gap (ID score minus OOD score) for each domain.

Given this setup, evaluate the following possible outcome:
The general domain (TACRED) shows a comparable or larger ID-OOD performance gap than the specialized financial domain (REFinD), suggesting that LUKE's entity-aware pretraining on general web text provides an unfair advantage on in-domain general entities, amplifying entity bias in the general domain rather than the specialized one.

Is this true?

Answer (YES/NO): NO